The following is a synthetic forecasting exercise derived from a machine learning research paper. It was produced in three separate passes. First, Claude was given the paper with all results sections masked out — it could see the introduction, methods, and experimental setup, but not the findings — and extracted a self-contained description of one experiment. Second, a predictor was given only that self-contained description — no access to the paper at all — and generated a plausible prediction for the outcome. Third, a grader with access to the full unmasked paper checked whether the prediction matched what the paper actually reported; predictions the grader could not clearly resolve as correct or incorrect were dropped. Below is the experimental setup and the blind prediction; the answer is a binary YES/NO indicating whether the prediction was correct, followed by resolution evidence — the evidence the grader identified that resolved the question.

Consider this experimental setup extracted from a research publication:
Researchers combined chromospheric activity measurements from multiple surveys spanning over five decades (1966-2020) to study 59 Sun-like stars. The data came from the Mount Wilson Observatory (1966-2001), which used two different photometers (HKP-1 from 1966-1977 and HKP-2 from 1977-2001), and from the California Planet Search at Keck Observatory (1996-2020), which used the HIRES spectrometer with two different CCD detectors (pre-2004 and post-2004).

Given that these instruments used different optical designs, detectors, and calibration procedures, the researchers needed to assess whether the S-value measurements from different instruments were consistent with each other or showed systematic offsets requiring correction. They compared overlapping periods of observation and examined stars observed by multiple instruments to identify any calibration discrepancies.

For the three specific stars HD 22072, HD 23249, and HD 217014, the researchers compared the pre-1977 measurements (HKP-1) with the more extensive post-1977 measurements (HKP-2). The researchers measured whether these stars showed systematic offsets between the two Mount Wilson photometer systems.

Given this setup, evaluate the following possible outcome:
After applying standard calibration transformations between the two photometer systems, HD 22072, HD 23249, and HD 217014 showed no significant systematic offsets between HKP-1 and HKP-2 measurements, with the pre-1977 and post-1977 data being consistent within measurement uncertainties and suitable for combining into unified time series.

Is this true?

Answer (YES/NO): NO